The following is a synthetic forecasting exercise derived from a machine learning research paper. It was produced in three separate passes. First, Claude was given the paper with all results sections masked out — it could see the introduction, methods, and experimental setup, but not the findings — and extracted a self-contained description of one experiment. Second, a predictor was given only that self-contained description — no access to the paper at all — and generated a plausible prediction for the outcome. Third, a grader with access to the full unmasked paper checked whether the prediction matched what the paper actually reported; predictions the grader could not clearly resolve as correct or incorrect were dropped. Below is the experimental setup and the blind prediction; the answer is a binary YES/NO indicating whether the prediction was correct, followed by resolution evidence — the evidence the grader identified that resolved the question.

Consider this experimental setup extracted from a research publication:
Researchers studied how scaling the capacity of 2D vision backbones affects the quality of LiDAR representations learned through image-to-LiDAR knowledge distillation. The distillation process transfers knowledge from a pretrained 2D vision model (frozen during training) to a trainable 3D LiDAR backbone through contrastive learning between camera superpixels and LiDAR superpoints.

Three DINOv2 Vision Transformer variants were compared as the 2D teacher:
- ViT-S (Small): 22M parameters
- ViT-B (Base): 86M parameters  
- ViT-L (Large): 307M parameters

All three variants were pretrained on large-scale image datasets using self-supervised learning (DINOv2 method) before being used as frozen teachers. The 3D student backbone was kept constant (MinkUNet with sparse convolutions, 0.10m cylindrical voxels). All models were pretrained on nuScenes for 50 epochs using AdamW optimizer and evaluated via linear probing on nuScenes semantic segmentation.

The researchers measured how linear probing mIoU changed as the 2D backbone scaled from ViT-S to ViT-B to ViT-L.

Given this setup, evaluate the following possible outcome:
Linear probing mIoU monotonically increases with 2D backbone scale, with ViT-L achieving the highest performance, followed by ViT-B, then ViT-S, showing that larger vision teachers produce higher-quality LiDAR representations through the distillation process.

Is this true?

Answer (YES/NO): YES